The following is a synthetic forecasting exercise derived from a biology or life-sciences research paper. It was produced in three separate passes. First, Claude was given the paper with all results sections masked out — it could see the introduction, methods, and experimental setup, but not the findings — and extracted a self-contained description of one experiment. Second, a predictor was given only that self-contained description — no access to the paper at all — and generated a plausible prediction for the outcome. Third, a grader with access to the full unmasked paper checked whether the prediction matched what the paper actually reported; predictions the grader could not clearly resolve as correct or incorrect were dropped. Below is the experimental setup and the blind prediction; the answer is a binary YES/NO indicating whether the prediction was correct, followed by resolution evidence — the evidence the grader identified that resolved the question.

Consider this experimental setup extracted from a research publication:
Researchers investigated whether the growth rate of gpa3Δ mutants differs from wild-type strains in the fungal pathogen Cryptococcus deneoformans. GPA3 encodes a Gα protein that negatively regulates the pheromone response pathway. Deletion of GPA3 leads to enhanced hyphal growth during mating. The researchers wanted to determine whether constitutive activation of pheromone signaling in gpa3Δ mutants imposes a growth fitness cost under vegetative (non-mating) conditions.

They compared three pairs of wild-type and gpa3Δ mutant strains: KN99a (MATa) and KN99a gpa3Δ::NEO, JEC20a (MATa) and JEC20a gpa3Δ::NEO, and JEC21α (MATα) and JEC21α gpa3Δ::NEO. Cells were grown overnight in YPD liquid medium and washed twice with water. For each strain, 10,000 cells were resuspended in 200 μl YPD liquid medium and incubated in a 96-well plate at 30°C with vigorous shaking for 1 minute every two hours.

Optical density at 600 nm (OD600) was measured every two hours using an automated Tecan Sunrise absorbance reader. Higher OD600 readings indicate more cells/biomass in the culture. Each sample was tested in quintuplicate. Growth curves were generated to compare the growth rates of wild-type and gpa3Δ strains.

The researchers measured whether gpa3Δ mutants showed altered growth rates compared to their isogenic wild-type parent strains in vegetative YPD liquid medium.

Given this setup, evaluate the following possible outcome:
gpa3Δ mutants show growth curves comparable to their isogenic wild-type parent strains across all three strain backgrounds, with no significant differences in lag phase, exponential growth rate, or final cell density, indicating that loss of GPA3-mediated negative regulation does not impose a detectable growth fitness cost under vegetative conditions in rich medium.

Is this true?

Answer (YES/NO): NO